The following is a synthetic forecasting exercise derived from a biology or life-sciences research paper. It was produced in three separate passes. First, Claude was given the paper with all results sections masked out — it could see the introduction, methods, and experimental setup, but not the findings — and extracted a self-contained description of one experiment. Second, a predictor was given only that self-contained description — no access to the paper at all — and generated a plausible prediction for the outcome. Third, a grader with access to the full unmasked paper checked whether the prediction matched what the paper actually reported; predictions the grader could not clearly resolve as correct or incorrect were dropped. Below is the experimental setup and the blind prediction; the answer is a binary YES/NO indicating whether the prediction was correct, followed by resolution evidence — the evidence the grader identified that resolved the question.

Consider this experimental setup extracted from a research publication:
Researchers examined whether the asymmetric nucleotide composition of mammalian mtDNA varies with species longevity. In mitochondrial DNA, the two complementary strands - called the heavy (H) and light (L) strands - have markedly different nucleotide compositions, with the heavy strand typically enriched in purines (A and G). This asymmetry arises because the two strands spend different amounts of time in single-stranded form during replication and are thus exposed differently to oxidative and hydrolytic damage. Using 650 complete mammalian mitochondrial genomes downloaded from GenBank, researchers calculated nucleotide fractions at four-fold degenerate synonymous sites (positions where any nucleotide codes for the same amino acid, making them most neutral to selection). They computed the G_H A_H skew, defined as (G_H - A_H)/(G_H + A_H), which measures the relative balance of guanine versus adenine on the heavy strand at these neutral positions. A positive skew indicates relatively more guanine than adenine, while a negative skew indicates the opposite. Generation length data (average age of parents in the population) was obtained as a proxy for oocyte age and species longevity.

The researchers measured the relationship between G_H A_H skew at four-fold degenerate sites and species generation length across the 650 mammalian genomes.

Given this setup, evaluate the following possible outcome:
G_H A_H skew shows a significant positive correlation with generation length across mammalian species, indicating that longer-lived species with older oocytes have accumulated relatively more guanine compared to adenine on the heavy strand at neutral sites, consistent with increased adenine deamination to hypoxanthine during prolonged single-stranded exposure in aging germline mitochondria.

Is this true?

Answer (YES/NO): YES